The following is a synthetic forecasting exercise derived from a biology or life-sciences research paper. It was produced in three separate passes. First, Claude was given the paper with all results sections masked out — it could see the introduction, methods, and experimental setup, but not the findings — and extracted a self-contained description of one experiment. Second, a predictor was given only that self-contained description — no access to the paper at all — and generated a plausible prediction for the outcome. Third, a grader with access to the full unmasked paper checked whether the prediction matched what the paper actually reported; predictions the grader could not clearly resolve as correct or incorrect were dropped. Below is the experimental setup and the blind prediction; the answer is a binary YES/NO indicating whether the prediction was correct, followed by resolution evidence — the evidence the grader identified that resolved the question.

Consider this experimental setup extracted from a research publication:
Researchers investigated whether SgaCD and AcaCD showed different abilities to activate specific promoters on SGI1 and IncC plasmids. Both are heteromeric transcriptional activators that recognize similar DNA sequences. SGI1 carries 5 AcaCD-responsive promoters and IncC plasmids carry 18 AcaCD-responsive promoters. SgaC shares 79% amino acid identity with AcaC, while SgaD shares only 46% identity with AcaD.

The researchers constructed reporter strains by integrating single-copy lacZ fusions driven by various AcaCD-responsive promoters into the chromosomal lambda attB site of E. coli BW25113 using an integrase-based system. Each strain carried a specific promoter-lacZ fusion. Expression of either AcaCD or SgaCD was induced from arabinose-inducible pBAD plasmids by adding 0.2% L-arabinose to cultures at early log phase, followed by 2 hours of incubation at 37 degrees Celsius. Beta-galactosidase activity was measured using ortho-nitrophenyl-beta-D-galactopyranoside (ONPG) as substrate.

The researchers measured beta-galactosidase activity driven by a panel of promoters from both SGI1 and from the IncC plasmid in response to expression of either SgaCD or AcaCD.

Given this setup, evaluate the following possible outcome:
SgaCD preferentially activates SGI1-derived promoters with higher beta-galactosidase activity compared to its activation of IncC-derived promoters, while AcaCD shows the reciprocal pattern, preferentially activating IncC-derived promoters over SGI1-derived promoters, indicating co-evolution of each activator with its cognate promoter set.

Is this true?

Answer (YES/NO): NO